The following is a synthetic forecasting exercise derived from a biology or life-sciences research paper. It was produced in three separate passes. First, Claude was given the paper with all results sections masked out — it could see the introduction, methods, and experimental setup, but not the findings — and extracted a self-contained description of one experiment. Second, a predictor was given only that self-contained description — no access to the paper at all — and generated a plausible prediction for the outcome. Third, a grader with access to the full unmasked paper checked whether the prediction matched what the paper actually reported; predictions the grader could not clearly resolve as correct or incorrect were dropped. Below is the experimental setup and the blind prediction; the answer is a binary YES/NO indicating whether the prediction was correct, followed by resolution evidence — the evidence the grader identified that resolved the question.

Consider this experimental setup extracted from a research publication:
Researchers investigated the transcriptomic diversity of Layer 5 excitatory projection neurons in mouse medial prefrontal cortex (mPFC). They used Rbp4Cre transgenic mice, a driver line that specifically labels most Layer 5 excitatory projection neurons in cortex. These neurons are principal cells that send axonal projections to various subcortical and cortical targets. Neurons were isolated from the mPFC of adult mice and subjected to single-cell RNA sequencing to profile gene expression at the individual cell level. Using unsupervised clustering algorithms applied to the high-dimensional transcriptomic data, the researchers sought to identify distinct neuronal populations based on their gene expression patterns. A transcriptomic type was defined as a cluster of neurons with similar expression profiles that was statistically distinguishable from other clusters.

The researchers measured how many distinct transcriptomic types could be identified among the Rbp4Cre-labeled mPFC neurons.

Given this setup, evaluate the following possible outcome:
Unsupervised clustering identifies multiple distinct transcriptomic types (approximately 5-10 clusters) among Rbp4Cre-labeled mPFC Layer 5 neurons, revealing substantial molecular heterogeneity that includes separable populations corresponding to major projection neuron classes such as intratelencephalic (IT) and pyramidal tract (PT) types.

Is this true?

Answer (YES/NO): YES